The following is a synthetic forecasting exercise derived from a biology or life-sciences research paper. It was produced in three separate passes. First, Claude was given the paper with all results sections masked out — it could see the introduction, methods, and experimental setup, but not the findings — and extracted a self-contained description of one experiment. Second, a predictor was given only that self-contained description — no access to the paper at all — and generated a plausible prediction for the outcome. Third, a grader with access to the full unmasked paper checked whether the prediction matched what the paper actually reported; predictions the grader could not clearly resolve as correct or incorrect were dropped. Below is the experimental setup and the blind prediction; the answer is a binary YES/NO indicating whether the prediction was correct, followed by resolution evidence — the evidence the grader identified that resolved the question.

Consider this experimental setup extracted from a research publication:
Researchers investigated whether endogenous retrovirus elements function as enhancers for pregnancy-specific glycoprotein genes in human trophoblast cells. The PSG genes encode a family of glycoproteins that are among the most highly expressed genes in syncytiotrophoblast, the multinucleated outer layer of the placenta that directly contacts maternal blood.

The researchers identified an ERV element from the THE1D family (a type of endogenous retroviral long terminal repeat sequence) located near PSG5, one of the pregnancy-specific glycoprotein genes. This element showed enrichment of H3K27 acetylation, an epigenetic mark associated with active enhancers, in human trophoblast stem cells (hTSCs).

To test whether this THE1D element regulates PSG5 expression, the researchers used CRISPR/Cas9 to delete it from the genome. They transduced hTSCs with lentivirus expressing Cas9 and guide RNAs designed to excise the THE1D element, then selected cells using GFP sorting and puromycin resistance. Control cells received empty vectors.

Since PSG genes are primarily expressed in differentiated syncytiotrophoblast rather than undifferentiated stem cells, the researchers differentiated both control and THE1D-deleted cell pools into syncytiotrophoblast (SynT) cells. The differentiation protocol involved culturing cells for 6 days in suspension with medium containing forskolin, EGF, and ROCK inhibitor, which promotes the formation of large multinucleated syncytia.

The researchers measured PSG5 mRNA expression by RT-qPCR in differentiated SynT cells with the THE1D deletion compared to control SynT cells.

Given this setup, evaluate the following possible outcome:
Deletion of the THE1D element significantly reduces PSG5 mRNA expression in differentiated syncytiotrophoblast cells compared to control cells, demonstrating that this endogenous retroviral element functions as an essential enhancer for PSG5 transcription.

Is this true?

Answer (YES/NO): YES